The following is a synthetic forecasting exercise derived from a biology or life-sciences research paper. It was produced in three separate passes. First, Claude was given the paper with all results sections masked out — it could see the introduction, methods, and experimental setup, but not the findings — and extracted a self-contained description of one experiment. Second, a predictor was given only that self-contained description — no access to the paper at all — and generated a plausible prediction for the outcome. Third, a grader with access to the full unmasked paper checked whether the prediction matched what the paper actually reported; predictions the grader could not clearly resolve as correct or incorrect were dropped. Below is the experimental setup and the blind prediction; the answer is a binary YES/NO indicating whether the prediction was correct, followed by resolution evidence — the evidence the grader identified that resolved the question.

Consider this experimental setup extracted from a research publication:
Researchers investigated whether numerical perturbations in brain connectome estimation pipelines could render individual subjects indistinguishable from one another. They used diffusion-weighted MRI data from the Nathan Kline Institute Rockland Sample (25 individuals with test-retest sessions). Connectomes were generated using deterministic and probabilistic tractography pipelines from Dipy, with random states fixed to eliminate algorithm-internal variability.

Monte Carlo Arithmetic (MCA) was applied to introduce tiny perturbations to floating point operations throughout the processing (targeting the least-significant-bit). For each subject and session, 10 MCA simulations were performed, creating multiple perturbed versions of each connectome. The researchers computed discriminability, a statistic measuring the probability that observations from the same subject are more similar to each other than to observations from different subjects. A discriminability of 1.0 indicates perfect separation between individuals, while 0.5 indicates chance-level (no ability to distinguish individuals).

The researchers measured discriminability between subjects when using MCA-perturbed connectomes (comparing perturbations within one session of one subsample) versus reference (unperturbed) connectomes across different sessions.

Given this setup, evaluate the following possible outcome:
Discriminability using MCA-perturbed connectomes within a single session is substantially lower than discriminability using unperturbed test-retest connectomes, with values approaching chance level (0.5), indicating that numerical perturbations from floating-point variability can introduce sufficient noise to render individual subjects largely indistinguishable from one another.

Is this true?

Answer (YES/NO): NO